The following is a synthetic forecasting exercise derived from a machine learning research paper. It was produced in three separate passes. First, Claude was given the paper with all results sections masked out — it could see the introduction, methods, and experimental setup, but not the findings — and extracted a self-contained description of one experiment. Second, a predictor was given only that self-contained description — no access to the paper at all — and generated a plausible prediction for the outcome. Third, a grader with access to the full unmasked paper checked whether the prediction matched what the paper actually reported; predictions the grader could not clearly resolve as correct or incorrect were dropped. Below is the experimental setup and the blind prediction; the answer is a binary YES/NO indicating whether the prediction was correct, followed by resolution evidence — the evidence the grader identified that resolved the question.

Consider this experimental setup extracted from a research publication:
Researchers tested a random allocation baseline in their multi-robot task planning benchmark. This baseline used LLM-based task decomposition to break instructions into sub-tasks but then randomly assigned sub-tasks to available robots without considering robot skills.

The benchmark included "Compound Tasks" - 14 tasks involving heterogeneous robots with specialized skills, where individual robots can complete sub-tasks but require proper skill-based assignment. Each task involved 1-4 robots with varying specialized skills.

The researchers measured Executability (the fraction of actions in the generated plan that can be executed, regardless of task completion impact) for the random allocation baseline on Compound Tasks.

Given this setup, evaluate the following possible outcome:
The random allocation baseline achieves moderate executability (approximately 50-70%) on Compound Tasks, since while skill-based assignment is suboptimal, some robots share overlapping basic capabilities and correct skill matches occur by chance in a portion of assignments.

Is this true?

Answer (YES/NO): NO